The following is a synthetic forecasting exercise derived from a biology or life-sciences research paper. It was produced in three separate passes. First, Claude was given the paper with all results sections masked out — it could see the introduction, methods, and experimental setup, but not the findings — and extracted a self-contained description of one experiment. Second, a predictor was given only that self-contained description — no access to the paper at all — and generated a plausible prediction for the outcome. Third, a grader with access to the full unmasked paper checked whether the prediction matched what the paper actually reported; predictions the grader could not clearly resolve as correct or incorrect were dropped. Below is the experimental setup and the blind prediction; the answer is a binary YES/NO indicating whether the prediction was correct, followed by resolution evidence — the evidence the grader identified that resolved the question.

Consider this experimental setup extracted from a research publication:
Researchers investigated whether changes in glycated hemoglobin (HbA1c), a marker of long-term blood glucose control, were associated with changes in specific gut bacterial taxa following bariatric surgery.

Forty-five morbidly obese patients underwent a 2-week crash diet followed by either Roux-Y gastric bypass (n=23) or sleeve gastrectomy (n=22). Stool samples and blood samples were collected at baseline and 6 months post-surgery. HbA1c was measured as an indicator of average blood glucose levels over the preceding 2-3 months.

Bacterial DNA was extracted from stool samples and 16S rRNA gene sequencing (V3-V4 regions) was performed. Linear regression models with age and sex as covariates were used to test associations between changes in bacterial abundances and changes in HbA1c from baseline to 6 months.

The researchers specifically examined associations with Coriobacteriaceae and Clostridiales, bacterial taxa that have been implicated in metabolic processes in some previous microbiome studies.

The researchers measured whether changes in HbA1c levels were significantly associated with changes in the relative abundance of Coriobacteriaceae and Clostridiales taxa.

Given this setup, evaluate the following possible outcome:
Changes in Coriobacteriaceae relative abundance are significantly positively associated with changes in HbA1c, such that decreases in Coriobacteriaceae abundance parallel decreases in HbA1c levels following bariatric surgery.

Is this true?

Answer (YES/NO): YES